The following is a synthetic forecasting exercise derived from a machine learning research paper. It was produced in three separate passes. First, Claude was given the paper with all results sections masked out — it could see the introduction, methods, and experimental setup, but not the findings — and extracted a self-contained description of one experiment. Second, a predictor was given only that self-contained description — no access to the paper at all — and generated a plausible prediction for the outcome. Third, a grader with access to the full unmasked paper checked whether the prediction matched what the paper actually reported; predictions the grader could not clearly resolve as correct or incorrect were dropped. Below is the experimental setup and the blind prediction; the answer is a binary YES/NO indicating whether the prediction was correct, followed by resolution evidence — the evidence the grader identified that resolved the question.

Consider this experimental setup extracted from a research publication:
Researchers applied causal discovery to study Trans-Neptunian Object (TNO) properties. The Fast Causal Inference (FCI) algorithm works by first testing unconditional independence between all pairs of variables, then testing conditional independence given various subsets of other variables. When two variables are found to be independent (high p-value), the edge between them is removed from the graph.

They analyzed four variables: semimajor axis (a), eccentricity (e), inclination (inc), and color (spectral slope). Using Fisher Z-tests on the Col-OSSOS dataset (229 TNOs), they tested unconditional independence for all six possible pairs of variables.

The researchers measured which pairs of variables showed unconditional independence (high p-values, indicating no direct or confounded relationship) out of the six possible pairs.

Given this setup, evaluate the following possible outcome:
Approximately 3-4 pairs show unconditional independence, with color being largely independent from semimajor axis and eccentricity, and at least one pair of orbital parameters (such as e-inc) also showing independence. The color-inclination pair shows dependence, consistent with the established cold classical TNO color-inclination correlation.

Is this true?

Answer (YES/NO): NO